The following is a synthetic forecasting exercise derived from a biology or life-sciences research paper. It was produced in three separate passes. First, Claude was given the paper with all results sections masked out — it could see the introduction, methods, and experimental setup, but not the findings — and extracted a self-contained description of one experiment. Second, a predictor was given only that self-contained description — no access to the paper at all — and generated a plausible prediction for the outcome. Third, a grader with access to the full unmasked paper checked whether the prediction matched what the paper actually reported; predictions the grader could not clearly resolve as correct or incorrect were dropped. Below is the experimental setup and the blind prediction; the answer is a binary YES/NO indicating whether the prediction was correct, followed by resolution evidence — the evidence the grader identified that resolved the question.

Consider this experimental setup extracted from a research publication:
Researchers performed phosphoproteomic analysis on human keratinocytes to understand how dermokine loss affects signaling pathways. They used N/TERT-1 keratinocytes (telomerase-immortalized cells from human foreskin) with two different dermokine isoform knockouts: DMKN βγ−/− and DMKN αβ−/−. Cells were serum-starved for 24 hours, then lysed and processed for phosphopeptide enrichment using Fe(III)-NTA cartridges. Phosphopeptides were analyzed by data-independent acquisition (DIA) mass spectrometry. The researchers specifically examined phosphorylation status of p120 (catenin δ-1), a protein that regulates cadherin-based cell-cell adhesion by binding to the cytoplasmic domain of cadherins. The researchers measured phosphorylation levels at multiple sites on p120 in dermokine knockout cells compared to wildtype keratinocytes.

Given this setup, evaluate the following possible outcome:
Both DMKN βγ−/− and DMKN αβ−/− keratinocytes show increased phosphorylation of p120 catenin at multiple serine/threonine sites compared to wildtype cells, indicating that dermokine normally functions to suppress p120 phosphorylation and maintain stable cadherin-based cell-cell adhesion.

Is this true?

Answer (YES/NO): YES